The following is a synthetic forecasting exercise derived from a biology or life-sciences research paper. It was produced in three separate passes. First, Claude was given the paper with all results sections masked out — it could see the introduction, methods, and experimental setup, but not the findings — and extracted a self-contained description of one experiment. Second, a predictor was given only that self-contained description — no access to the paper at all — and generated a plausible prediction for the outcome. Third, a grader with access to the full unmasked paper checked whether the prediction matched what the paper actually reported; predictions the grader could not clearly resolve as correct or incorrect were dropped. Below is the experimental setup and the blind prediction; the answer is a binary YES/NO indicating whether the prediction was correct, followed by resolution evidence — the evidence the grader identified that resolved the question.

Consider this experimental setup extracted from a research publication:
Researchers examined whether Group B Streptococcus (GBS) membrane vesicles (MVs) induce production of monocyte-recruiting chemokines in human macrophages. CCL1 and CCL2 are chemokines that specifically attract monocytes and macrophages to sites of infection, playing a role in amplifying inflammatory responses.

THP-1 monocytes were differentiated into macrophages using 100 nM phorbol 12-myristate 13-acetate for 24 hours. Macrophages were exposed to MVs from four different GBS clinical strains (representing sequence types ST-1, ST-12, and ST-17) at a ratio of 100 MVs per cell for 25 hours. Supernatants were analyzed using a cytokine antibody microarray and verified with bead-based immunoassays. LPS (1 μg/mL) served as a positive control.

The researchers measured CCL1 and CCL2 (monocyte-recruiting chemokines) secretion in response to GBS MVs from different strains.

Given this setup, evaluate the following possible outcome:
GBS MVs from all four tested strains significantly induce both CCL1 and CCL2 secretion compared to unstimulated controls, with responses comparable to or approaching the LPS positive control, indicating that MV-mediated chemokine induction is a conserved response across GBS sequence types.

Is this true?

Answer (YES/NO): NO